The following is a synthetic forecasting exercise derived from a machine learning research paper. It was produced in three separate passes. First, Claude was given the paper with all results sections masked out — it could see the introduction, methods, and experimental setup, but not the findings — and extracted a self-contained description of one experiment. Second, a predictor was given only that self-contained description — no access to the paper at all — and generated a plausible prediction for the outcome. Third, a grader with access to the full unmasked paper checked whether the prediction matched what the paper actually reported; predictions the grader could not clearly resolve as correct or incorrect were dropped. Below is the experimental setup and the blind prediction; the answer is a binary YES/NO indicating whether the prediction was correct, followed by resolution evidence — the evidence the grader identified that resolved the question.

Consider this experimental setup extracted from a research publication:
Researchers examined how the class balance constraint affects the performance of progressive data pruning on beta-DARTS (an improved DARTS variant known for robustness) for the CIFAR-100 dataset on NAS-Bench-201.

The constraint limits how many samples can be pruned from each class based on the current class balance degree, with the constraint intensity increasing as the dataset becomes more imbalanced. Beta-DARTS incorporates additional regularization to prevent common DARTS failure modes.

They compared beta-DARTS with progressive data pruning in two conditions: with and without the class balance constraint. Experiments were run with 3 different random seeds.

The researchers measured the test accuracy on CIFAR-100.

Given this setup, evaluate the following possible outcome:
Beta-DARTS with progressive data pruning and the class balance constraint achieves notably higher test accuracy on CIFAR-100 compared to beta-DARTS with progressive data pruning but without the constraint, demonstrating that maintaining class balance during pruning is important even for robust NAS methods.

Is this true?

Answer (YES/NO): YES